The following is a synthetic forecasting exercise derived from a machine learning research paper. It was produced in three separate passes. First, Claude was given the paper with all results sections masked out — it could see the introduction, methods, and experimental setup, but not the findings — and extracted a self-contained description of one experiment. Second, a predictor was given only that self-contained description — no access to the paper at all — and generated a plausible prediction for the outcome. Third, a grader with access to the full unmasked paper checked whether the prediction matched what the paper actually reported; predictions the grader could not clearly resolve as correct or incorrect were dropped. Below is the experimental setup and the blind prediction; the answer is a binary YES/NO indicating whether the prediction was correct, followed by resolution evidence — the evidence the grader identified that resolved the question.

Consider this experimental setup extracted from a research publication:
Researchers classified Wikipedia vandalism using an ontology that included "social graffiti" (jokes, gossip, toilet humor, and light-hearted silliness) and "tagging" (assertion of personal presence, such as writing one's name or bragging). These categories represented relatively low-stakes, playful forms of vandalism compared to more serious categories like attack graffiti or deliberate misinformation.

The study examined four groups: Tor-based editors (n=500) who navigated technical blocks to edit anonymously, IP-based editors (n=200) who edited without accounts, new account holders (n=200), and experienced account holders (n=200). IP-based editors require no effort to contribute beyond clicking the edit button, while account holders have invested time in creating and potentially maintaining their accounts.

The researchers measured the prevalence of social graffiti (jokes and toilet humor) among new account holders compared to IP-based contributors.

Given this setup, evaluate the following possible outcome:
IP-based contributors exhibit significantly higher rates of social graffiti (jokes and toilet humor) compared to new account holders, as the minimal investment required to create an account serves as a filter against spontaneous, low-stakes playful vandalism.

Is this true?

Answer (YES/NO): NO